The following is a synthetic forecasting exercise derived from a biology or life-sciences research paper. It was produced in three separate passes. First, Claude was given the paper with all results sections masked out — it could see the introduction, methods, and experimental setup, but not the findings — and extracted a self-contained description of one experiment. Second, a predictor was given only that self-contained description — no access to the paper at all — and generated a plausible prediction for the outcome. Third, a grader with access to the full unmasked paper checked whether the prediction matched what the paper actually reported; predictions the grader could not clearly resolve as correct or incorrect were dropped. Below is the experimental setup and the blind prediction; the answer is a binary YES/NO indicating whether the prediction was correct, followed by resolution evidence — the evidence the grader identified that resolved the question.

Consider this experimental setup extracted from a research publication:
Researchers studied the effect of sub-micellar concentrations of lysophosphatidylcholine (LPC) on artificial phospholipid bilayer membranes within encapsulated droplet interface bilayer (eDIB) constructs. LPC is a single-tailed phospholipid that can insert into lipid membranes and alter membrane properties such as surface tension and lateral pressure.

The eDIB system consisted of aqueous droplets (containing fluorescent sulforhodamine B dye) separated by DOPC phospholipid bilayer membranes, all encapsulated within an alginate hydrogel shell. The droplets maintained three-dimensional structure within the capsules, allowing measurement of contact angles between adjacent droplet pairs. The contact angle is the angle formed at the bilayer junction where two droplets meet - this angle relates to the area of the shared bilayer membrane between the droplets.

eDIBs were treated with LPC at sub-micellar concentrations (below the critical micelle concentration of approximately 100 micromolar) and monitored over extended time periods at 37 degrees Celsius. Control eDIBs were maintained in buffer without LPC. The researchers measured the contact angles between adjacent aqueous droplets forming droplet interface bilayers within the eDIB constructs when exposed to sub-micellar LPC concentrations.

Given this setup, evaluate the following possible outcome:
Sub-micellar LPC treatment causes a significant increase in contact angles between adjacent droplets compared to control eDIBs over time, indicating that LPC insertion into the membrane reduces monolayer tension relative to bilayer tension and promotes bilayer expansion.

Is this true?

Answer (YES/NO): NO